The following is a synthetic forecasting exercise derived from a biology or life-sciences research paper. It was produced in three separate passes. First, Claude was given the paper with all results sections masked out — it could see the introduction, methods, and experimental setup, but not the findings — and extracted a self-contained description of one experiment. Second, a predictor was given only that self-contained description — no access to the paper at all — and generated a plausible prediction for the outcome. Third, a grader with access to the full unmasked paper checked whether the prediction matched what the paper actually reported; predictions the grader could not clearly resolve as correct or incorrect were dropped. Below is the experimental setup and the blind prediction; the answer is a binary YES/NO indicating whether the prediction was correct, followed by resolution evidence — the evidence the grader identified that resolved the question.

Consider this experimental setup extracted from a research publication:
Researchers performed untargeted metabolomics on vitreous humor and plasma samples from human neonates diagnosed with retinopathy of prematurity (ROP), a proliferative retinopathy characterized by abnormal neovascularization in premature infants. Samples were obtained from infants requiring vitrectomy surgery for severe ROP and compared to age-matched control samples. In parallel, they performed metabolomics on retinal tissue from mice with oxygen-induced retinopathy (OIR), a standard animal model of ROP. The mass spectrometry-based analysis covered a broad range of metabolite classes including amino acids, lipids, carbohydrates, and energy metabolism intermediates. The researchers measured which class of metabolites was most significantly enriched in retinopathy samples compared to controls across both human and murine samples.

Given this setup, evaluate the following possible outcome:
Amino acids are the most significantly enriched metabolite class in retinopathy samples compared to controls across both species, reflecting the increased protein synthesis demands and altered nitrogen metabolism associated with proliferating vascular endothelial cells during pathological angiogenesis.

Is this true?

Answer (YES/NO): NO